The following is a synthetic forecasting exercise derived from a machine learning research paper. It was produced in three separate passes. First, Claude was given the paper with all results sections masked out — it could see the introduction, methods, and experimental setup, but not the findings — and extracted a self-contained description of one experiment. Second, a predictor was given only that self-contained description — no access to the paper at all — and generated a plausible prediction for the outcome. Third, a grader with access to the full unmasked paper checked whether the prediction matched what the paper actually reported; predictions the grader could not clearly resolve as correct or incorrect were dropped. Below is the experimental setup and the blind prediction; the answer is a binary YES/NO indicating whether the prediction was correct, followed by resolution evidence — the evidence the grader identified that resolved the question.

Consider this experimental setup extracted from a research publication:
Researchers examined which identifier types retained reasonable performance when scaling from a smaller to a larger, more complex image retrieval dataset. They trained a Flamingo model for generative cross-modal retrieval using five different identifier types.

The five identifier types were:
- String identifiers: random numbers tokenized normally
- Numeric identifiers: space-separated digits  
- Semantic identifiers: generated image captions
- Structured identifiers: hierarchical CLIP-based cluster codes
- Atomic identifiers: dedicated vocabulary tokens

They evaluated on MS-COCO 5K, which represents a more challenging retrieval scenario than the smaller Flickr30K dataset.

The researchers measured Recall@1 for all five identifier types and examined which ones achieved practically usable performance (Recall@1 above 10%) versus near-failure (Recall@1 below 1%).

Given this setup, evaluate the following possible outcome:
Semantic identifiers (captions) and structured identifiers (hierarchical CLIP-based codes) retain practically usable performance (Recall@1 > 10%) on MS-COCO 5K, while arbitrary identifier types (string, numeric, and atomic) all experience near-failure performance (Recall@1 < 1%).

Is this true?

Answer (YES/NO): NO